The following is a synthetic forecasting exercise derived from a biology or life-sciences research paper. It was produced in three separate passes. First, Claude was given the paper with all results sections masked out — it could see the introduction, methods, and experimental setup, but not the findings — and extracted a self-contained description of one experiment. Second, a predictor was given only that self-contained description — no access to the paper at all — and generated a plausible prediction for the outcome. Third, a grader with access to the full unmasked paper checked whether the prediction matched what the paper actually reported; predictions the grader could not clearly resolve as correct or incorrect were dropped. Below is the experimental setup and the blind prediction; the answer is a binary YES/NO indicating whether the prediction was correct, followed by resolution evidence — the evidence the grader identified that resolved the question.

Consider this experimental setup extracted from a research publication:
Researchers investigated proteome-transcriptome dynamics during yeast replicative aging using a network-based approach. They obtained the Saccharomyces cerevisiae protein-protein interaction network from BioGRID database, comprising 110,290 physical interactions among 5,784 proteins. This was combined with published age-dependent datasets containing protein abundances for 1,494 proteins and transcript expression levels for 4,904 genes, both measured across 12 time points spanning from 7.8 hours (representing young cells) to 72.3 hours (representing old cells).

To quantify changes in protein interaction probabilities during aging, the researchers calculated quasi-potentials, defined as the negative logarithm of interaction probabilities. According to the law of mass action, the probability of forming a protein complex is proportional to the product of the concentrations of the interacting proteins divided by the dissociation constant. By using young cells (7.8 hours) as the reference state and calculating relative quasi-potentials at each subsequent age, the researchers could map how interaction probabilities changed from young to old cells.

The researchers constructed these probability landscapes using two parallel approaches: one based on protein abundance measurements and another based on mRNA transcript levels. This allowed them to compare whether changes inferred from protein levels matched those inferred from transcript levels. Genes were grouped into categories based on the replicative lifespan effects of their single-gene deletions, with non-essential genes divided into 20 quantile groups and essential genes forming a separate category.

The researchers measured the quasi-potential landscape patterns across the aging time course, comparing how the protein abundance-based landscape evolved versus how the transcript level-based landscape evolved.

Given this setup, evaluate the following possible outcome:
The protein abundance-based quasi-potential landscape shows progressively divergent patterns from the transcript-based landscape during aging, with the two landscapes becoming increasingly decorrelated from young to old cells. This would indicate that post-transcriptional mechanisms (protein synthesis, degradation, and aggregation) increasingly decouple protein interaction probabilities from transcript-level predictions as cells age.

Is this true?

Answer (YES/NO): YES